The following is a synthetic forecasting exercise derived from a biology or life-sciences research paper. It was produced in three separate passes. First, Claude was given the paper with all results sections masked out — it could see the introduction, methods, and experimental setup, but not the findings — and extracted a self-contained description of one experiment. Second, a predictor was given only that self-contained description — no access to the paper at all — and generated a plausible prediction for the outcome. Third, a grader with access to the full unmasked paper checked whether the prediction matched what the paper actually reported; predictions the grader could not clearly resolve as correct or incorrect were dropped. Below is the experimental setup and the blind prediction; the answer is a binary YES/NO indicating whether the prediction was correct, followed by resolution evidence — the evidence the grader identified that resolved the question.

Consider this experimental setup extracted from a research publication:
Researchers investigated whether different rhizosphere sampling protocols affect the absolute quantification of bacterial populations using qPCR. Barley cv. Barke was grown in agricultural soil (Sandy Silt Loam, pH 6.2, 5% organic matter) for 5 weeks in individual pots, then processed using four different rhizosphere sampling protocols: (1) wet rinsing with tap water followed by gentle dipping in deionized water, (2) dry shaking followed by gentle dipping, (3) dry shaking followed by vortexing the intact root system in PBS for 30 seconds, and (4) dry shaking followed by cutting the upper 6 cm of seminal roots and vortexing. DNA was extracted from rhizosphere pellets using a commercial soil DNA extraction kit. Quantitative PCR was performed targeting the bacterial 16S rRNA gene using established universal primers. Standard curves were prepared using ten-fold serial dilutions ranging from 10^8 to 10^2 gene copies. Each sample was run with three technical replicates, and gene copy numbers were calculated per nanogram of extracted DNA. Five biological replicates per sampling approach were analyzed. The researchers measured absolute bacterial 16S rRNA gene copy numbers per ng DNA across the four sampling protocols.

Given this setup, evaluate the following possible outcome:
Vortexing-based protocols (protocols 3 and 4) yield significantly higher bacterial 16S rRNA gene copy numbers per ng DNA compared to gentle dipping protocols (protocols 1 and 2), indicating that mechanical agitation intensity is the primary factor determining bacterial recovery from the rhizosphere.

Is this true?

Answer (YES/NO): NO